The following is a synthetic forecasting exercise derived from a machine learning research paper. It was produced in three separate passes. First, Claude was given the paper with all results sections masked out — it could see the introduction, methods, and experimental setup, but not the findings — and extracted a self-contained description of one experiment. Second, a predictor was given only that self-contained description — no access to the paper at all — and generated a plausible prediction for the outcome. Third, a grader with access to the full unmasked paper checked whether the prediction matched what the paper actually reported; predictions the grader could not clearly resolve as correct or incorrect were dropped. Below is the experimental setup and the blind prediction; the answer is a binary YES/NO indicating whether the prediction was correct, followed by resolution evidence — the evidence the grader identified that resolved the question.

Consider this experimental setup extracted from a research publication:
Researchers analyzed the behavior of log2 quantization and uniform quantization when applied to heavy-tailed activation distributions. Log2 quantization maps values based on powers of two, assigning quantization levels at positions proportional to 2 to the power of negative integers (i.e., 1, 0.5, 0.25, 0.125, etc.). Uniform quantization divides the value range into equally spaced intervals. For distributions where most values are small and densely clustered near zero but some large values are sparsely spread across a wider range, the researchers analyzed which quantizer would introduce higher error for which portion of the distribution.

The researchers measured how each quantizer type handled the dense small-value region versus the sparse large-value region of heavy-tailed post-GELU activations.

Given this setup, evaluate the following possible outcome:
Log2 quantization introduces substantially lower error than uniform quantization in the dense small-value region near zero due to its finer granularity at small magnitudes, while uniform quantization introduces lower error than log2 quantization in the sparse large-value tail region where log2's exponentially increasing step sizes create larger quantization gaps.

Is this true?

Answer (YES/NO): YES